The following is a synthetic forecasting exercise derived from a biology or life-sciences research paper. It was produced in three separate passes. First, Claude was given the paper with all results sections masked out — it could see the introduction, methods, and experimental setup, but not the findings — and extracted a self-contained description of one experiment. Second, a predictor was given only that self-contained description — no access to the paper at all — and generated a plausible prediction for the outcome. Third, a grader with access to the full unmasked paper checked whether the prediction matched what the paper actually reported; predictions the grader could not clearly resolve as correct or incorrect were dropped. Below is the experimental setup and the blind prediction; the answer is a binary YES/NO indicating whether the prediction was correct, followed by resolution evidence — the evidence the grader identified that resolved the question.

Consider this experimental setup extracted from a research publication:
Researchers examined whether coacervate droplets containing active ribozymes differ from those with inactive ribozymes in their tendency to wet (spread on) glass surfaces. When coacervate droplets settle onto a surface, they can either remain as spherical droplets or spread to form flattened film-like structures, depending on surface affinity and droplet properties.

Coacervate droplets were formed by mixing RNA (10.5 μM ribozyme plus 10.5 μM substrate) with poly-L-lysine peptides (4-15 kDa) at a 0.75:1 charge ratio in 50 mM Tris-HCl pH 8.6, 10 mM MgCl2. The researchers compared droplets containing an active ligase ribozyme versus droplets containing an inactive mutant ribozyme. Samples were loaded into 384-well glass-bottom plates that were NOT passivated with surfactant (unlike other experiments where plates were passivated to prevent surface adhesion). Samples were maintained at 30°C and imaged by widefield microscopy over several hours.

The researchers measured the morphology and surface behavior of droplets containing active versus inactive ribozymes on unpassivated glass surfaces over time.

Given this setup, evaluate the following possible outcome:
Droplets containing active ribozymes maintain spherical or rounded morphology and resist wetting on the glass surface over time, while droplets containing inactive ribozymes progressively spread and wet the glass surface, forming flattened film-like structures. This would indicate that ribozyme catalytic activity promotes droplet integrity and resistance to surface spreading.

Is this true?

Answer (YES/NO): YES